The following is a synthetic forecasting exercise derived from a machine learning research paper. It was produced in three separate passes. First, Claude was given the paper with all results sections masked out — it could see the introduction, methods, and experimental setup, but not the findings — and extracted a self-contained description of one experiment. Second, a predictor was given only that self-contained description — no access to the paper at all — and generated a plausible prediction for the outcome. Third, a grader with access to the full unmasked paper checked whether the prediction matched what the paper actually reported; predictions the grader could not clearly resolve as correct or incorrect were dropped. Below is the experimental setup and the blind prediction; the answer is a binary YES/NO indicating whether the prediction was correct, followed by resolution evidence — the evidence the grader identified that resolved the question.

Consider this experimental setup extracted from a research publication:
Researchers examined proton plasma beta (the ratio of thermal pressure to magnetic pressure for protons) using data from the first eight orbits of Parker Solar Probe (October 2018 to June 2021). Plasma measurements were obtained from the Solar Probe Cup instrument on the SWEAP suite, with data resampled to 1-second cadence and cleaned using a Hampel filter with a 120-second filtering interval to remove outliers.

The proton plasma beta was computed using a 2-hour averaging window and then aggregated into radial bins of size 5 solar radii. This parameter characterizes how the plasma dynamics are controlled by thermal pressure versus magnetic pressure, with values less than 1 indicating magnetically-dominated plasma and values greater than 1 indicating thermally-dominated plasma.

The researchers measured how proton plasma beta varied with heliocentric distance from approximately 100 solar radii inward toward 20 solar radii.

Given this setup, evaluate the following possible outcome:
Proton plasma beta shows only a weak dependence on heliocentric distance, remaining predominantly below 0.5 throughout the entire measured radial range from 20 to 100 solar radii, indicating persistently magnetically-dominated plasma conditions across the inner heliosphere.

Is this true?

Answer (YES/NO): NO